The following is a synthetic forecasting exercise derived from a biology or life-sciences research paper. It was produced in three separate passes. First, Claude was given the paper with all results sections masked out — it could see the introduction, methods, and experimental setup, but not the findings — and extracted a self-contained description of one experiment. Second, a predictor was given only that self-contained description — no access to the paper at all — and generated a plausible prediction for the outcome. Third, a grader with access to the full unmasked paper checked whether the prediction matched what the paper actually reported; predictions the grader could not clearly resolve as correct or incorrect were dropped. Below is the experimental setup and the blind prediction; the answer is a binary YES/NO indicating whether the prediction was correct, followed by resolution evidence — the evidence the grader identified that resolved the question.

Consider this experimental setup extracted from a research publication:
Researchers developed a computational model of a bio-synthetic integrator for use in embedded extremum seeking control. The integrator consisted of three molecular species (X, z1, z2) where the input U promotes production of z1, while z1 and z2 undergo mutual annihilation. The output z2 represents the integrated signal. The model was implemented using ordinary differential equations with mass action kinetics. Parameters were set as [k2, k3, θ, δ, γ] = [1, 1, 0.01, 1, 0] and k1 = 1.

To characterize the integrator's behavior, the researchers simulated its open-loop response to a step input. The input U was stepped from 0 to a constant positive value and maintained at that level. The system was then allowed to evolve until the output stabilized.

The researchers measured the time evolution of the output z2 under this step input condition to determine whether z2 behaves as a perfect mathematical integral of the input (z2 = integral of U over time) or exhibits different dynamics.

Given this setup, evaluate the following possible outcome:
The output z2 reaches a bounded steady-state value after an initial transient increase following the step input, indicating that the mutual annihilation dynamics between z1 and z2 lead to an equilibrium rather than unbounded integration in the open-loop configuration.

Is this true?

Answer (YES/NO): NO